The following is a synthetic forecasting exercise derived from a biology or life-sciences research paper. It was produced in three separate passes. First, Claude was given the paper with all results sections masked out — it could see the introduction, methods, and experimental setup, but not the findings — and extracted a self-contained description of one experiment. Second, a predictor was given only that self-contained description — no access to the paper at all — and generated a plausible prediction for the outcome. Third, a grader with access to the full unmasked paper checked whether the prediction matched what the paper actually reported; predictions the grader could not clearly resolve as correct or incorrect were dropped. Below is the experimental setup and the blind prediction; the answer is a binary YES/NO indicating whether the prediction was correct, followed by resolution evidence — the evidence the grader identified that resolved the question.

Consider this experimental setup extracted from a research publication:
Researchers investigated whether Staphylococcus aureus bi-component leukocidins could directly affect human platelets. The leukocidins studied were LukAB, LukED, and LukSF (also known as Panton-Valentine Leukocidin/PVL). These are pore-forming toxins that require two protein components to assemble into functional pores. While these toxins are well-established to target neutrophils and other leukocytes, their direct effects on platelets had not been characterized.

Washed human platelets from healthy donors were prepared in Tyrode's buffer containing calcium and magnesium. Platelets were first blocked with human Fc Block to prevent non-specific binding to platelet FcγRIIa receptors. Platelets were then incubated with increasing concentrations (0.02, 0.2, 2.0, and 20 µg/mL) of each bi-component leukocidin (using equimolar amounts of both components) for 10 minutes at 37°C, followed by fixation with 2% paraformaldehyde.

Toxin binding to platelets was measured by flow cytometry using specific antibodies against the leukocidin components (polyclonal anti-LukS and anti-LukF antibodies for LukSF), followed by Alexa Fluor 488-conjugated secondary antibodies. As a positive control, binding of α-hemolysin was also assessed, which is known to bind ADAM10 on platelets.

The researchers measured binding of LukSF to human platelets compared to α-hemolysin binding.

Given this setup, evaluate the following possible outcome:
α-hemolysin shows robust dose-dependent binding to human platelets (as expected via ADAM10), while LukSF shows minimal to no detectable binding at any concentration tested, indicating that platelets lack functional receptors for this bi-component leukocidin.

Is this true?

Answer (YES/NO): YES